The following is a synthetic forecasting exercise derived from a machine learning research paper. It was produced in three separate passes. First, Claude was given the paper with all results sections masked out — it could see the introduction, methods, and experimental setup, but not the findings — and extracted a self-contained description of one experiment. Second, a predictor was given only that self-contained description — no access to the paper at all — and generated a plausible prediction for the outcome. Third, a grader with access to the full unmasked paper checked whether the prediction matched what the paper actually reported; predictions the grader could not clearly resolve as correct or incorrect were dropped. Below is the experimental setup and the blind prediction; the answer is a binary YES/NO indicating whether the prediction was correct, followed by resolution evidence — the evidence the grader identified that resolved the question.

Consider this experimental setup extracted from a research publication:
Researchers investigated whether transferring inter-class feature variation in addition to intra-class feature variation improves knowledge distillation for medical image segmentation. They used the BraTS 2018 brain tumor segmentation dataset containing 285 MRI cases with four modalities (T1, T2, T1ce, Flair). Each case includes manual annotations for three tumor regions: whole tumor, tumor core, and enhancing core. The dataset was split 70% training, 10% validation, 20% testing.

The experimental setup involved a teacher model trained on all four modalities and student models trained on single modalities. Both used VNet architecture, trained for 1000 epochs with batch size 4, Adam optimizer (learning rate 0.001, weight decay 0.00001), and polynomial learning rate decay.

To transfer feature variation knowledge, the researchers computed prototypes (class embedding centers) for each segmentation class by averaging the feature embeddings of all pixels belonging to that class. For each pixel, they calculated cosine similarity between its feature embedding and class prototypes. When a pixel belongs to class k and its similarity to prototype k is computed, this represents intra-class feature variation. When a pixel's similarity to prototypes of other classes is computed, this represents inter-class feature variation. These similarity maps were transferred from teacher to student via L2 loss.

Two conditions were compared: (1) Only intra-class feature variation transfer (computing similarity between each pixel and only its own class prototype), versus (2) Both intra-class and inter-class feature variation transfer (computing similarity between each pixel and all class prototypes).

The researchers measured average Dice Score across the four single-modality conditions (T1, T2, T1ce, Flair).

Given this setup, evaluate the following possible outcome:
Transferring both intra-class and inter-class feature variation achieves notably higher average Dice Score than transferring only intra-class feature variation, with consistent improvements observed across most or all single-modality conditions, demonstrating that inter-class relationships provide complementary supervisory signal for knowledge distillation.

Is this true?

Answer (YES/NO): NO